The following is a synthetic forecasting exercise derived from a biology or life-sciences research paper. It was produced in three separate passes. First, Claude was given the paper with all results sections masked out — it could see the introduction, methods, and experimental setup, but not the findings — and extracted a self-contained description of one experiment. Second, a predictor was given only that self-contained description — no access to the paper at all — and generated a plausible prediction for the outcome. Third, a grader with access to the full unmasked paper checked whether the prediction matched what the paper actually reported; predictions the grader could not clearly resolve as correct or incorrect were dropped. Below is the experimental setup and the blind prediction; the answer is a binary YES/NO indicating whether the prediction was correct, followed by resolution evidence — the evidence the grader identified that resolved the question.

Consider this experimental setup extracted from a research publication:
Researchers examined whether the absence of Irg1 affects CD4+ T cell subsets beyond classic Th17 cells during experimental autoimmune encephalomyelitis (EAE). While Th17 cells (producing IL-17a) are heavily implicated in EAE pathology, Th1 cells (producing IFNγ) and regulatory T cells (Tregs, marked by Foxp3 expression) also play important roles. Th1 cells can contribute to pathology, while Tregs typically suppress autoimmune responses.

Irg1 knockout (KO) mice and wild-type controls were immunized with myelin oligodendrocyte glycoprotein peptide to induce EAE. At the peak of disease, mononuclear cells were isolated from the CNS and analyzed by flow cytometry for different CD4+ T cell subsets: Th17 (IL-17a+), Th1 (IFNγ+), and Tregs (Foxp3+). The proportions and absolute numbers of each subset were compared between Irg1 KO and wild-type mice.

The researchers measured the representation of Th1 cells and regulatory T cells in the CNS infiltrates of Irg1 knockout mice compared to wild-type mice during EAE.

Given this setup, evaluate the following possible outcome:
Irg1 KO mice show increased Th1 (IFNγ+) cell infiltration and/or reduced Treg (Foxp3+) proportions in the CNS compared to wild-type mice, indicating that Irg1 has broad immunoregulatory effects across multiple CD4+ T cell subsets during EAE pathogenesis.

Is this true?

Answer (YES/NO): YES